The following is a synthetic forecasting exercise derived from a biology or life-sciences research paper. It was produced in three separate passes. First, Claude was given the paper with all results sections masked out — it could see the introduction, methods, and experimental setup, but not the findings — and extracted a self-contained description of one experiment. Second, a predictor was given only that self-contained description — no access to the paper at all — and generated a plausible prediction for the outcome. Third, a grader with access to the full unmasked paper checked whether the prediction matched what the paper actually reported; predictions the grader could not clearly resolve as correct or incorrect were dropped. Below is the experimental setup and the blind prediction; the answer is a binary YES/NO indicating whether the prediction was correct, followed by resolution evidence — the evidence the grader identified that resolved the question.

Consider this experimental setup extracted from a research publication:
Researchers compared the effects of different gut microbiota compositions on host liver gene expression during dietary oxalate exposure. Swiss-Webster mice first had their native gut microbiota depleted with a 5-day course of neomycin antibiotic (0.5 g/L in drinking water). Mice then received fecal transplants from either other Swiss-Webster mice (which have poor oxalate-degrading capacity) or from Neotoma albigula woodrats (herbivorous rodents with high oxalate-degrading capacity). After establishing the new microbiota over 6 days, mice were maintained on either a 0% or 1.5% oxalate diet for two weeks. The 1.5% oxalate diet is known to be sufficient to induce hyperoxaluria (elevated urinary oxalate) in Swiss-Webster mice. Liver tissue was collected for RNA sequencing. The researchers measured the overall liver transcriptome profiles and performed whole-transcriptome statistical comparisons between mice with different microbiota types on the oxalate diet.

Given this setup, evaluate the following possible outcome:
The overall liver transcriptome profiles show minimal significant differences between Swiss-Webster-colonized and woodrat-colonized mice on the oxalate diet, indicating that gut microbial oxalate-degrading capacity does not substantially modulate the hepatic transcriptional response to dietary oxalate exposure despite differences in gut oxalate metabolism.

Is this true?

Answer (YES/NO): NO